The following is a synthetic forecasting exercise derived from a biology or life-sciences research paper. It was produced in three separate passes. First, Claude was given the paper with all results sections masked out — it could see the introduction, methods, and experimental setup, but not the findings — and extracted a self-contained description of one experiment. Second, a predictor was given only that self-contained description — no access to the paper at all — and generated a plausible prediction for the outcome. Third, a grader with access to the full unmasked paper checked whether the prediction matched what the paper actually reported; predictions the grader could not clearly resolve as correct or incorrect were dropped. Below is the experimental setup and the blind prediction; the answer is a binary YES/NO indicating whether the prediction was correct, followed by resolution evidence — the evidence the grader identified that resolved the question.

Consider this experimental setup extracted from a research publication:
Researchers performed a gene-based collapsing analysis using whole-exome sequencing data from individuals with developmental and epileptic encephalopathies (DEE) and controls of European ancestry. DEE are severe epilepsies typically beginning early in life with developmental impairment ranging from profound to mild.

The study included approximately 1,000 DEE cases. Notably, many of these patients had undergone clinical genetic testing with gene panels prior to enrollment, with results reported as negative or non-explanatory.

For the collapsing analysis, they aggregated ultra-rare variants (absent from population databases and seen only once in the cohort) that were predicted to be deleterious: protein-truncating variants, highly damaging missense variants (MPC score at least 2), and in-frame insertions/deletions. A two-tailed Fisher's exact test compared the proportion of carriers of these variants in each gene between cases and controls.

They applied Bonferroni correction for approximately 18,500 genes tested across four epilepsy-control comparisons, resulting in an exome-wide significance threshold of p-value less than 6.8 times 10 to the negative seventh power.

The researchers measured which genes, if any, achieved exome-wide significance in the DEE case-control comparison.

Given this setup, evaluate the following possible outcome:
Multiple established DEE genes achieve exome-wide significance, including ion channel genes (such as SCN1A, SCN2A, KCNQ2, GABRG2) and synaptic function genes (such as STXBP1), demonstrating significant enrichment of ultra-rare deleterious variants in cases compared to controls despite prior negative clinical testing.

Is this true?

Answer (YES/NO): NO